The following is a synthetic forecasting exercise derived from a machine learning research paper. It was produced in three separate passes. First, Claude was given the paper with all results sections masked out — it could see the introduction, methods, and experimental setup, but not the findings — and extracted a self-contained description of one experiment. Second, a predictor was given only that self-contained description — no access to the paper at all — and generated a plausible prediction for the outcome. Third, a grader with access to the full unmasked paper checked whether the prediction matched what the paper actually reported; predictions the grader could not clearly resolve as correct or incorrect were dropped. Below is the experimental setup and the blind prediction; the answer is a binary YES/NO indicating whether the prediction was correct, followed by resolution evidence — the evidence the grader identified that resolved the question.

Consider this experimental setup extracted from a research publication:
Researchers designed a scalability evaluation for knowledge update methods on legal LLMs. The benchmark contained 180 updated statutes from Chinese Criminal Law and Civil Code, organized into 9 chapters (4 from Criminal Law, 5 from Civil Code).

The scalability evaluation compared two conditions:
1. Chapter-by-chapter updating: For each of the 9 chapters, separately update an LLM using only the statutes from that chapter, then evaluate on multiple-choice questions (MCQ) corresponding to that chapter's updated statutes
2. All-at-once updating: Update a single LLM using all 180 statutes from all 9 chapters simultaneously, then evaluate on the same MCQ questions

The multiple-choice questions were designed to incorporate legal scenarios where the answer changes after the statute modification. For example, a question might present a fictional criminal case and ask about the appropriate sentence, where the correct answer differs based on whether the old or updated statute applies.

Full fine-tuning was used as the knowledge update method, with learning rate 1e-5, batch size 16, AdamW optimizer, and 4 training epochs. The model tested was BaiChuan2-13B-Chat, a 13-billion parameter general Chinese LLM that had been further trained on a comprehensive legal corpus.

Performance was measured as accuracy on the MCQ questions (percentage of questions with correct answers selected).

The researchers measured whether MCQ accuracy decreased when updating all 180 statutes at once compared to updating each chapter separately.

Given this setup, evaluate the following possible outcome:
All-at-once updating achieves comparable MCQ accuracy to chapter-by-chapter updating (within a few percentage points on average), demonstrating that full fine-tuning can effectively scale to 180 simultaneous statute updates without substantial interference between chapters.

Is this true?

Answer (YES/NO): YES